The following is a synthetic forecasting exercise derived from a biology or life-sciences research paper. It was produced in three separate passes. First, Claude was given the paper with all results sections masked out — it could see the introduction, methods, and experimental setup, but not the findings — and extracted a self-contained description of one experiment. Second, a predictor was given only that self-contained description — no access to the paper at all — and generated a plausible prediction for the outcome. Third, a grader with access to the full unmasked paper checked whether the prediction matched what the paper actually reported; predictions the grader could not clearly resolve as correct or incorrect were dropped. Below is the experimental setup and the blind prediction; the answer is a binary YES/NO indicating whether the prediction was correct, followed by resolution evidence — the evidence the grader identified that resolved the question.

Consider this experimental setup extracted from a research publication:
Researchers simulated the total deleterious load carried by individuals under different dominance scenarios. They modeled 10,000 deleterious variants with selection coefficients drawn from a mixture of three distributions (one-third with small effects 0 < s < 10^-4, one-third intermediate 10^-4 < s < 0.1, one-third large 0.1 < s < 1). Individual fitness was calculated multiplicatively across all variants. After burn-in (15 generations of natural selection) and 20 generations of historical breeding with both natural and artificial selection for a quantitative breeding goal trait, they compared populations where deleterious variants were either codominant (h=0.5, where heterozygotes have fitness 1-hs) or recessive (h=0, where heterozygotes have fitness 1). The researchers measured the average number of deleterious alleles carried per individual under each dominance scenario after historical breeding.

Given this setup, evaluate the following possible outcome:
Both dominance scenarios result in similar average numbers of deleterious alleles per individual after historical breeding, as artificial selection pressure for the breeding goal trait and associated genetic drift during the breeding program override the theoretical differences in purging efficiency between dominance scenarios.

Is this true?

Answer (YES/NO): NO